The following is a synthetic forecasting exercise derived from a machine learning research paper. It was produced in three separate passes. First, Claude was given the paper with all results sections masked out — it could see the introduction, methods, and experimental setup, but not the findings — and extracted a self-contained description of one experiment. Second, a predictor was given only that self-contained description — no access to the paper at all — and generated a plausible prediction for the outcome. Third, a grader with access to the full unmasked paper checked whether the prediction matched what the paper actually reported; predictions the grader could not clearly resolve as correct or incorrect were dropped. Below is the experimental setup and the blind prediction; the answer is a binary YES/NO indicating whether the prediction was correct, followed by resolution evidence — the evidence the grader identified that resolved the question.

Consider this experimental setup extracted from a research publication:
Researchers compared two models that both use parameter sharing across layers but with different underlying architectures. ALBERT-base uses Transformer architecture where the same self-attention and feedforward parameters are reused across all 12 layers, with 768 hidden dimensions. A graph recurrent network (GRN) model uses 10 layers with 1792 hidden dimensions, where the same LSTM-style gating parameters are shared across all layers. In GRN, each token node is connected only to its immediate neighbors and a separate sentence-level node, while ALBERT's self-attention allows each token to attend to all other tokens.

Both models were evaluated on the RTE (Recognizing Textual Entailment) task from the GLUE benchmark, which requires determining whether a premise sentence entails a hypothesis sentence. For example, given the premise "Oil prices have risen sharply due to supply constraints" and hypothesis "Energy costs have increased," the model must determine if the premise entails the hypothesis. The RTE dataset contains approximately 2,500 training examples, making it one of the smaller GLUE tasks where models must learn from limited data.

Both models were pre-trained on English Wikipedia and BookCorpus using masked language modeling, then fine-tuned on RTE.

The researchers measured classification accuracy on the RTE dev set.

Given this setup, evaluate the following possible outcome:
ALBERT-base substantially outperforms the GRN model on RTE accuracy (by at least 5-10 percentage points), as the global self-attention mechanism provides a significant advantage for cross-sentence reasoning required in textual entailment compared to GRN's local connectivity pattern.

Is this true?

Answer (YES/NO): YES